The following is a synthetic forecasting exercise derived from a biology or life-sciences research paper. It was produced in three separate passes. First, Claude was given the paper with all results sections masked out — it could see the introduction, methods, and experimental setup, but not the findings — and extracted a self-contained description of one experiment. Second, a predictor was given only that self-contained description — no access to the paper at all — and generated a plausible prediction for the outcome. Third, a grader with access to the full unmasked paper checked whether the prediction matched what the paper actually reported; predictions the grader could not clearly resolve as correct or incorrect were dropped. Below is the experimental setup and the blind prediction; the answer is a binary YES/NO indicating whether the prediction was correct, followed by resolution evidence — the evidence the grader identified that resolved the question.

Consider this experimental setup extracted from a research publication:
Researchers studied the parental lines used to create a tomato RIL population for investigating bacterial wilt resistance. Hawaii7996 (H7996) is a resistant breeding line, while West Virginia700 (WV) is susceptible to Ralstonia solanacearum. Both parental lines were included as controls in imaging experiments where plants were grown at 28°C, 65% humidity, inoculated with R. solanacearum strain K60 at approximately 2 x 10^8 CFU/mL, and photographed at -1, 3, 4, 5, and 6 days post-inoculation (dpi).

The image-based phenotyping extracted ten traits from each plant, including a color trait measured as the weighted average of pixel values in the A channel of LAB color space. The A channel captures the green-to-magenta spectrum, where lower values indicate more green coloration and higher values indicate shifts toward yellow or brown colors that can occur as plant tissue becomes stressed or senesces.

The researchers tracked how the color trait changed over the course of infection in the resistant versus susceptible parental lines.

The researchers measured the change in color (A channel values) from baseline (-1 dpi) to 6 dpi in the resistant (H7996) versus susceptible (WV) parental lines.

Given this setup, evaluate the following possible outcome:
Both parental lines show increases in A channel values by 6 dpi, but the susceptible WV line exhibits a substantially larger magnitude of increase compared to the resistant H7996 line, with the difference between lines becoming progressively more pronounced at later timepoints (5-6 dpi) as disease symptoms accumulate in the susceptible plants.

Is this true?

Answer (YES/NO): NO